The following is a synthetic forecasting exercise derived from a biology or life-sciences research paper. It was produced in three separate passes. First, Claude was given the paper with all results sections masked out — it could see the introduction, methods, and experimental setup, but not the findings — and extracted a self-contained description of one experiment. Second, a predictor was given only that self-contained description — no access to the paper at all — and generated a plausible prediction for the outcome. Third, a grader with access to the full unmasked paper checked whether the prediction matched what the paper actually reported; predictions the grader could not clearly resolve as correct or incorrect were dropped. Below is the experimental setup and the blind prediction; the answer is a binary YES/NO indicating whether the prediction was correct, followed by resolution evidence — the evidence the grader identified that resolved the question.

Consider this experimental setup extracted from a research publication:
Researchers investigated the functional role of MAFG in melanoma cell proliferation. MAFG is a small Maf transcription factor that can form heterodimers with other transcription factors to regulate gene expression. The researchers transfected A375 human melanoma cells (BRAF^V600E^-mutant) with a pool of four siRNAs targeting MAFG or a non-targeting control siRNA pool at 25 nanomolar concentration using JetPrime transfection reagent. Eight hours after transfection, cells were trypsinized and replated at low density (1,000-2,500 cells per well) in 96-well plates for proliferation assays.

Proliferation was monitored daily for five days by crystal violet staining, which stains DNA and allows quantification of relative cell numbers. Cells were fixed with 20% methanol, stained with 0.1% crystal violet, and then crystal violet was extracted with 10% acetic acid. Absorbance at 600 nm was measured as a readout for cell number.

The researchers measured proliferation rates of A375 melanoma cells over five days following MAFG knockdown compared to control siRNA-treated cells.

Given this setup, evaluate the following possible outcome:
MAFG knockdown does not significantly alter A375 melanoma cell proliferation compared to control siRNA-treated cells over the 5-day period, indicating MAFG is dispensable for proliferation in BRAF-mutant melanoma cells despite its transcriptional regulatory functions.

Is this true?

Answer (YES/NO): NO